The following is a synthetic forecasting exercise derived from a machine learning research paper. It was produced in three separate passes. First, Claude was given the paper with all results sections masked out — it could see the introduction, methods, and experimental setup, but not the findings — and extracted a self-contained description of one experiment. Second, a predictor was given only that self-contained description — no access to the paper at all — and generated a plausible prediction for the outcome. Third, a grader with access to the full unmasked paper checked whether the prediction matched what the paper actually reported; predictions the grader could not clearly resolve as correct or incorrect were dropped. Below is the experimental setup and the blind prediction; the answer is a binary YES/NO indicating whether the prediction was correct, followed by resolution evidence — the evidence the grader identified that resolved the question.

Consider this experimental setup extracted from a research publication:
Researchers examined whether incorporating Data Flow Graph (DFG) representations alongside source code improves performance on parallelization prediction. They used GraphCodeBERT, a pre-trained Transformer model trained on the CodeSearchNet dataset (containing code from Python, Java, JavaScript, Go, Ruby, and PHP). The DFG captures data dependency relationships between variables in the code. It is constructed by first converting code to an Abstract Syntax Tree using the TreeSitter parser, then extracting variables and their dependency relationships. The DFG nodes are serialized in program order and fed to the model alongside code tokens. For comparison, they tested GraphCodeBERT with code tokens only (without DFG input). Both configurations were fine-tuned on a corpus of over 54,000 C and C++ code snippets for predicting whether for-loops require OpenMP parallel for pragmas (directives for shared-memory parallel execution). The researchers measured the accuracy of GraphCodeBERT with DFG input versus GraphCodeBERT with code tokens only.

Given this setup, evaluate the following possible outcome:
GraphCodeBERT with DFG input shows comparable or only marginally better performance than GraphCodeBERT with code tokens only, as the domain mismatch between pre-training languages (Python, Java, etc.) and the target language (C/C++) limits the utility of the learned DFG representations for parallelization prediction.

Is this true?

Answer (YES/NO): YES